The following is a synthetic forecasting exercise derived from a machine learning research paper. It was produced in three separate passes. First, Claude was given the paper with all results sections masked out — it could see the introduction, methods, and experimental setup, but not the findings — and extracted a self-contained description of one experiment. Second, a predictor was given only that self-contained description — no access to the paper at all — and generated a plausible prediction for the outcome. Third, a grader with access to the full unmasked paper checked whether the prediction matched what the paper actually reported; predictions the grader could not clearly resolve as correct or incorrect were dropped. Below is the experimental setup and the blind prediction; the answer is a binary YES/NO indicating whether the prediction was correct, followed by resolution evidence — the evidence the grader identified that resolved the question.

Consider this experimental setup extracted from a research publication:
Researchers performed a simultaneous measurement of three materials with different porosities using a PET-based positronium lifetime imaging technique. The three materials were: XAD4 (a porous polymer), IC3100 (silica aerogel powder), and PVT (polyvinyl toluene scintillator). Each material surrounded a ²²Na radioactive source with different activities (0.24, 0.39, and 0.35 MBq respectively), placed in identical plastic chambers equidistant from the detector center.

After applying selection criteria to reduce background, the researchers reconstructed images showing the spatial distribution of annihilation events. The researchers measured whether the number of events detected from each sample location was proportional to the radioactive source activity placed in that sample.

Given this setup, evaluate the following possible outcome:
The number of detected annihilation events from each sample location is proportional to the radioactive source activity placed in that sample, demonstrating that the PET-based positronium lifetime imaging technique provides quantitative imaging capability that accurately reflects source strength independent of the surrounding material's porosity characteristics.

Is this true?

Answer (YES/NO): YES